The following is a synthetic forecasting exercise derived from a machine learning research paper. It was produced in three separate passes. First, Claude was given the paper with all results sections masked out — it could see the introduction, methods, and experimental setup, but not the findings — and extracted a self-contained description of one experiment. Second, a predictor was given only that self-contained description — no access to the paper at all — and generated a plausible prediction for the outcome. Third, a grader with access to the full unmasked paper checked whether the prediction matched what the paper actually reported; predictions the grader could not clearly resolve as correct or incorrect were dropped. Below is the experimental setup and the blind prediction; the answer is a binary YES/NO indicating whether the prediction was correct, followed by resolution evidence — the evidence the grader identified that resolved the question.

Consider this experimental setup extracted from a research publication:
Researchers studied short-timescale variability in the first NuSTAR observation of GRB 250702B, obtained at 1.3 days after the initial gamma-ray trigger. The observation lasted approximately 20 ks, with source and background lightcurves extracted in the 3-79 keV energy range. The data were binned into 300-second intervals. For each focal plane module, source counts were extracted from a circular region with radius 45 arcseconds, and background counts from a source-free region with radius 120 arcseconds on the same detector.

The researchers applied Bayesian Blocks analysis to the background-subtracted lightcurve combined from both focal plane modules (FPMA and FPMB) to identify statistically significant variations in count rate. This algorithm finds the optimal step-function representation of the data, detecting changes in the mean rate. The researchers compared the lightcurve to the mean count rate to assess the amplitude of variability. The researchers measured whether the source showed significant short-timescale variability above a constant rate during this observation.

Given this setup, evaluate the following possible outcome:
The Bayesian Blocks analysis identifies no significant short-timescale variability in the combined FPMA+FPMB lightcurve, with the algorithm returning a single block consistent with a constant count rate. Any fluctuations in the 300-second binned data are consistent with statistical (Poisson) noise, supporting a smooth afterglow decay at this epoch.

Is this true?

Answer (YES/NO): NO